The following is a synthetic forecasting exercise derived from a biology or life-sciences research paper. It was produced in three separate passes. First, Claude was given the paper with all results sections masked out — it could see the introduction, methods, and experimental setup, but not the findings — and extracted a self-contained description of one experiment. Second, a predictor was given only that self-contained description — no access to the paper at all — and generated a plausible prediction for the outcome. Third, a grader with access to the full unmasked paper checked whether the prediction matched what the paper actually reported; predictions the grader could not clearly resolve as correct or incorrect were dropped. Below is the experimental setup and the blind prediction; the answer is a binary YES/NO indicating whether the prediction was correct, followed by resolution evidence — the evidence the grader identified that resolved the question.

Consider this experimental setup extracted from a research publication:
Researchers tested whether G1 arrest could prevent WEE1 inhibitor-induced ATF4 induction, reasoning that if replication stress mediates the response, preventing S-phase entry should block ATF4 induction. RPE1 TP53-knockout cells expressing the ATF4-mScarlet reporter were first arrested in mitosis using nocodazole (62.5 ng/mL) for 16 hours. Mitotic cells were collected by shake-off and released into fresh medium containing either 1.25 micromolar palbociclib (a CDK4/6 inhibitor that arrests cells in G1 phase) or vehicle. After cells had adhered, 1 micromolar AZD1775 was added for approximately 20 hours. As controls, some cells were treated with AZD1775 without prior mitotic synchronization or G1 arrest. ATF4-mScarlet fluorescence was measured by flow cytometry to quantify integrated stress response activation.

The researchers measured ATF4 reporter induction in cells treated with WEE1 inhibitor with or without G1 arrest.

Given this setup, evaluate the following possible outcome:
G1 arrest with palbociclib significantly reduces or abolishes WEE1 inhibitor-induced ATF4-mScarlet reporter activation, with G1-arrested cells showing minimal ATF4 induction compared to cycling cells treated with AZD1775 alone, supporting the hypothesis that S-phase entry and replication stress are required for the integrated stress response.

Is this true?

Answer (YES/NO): NO